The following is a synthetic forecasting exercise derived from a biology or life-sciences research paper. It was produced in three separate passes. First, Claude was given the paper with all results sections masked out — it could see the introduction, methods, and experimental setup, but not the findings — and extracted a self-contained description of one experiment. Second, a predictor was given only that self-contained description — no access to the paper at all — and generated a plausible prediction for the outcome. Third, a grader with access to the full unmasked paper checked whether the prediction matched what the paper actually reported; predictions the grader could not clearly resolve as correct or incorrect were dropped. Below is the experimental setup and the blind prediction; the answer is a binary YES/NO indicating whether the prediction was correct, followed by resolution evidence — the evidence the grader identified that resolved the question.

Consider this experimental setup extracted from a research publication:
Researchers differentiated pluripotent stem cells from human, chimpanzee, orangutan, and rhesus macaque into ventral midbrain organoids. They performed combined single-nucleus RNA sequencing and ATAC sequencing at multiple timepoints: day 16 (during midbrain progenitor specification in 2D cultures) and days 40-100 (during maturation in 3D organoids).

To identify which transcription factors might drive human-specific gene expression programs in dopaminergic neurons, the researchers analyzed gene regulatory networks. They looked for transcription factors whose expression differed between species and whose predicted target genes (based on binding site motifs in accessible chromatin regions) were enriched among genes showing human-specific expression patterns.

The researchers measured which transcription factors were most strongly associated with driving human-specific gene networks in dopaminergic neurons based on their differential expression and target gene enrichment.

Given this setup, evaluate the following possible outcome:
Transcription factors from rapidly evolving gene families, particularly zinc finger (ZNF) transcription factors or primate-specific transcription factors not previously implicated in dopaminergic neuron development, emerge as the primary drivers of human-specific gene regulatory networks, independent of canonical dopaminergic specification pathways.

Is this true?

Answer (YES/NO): NO